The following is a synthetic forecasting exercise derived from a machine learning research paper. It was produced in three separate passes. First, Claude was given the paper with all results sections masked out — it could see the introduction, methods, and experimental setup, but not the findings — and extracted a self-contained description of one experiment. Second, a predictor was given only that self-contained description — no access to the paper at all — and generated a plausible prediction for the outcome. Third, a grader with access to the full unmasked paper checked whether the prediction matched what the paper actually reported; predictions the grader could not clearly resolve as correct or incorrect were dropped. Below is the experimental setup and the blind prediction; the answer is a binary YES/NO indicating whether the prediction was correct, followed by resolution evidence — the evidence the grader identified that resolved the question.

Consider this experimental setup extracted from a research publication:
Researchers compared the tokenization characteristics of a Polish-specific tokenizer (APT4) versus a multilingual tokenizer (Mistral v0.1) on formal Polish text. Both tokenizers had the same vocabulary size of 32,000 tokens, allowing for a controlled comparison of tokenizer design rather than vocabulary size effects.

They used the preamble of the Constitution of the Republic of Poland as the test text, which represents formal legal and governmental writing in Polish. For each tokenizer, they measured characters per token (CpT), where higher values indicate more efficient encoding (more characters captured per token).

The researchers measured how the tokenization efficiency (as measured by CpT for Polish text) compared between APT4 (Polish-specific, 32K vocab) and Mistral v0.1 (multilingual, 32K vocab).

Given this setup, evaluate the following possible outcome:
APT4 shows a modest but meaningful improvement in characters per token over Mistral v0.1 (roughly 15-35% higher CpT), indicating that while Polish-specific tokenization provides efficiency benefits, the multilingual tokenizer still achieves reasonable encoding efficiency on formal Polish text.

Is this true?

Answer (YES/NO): NO